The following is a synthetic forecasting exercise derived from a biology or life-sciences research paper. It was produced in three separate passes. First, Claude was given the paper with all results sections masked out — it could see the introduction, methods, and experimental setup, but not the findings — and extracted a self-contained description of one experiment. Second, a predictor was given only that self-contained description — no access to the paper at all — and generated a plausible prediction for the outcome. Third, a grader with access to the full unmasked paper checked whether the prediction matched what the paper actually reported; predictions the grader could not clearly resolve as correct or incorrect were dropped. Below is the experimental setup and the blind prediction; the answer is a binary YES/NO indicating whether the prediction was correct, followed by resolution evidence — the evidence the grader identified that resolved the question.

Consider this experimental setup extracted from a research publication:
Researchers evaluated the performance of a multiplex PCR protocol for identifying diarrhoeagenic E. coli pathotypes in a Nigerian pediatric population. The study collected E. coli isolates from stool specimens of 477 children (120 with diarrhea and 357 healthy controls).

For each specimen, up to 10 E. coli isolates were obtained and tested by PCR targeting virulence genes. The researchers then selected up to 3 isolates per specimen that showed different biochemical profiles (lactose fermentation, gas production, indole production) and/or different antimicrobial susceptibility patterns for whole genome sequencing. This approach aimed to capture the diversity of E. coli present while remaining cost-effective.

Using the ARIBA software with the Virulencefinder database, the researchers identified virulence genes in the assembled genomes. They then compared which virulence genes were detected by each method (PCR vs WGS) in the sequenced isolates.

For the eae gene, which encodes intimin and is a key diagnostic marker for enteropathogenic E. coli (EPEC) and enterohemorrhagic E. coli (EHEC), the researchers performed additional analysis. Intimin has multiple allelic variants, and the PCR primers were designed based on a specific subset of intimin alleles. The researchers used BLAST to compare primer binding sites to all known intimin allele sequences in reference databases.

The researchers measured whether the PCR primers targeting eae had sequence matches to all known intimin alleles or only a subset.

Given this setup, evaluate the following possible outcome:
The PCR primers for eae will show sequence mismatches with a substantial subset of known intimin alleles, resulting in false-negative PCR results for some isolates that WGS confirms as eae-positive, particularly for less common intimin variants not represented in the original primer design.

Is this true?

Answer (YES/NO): YES